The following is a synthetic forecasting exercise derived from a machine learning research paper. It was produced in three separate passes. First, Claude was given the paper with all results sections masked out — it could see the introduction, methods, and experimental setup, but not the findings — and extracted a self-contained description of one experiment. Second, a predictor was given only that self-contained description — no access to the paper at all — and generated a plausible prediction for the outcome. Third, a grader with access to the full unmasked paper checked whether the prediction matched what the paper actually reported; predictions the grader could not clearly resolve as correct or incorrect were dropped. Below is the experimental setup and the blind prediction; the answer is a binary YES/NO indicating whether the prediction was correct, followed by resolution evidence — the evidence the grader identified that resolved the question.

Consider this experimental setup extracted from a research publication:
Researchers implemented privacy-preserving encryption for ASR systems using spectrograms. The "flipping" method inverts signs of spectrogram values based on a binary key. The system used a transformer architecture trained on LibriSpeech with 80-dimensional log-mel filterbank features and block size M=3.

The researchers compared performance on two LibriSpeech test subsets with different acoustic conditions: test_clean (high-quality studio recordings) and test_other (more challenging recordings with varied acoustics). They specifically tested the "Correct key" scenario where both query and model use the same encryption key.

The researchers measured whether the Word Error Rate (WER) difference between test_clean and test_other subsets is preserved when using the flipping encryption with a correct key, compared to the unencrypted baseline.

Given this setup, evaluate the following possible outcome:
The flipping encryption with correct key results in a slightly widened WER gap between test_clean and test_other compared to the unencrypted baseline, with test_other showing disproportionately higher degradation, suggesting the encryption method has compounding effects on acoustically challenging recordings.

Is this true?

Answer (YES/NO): NO